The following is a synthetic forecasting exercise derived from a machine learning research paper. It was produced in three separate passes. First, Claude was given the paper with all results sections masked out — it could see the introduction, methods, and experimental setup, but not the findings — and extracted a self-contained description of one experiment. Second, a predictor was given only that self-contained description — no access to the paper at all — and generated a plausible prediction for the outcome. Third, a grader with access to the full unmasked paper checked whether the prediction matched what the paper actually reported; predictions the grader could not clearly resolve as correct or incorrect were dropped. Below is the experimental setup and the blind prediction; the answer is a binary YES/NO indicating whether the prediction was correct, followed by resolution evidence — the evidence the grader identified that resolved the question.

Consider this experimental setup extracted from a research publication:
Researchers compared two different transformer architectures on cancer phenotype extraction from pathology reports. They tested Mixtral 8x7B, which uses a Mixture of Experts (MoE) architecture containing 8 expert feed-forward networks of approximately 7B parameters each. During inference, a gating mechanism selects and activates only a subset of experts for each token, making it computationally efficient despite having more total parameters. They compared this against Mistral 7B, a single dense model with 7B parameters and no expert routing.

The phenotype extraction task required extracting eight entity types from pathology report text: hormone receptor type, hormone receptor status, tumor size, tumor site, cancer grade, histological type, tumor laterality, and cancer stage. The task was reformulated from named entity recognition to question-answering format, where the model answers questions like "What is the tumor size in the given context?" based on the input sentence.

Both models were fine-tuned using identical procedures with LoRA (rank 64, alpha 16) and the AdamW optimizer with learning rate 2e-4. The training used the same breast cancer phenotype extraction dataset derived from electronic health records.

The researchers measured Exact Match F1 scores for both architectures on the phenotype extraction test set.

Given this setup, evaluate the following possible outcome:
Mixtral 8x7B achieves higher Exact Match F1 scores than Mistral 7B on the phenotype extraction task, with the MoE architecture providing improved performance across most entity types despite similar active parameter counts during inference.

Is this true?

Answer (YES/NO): YES